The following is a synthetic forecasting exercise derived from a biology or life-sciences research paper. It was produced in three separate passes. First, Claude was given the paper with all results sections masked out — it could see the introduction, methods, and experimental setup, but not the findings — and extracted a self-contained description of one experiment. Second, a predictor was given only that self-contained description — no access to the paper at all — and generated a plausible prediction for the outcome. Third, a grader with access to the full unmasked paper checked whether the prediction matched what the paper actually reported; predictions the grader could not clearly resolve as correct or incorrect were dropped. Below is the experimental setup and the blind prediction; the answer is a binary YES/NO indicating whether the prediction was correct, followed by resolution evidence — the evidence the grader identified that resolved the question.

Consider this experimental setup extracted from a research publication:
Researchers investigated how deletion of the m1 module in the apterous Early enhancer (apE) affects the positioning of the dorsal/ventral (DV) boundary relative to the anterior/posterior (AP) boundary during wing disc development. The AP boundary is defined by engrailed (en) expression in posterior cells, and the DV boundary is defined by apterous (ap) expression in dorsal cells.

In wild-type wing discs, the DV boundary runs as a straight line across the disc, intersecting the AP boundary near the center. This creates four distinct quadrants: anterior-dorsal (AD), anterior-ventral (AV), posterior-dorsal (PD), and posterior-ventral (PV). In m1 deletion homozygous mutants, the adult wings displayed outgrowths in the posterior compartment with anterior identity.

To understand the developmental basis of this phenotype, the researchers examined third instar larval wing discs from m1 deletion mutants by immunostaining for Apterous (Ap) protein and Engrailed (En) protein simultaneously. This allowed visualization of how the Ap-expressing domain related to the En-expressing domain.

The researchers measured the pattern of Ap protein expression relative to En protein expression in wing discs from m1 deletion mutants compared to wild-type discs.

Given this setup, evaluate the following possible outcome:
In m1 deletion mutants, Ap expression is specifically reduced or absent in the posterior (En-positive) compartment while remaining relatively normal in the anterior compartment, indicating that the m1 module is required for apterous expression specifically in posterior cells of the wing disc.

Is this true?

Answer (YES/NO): NO